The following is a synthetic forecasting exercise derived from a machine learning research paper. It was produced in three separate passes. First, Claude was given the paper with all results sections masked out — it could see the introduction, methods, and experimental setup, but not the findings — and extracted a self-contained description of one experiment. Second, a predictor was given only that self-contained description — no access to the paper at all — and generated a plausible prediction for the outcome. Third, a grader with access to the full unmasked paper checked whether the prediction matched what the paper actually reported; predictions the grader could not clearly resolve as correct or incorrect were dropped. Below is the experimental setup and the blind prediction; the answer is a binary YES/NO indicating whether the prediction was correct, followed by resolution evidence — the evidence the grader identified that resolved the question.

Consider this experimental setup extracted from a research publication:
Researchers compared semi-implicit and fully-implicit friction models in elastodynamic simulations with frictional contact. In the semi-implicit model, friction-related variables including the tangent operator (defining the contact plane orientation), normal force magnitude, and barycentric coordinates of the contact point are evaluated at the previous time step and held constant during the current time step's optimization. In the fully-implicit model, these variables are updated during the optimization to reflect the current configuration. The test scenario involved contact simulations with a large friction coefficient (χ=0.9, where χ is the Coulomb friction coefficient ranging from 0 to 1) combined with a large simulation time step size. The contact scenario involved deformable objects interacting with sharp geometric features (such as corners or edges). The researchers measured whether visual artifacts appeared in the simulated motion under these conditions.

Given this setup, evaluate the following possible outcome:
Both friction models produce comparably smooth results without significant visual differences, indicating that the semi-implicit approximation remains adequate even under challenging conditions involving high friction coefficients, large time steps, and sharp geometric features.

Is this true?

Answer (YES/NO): NO